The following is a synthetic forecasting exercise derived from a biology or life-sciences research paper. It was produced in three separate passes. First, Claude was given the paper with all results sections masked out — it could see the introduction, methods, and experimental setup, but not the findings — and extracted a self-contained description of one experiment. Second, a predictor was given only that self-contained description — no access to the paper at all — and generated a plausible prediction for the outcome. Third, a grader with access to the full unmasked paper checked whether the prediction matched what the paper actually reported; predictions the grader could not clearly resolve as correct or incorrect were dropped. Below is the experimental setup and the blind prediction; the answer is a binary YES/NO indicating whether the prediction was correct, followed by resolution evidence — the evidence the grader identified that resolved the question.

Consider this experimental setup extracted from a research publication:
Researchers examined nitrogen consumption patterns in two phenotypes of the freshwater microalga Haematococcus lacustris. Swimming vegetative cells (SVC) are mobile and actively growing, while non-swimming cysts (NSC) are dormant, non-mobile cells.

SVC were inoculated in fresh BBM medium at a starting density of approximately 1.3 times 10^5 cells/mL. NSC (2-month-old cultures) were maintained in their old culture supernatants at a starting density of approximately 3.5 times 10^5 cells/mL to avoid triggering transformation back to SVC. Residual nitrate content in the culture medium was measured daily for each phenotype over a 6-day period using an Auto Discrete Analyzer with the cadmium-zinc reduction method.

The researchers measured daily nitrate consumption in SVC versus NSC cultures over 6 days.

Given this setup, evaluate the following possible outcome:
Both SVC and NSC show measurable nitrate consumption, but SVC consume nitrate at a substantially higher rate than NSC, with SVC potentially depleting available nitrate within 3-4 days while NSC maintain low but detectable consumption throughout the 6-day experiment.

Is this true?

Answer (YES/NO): YES